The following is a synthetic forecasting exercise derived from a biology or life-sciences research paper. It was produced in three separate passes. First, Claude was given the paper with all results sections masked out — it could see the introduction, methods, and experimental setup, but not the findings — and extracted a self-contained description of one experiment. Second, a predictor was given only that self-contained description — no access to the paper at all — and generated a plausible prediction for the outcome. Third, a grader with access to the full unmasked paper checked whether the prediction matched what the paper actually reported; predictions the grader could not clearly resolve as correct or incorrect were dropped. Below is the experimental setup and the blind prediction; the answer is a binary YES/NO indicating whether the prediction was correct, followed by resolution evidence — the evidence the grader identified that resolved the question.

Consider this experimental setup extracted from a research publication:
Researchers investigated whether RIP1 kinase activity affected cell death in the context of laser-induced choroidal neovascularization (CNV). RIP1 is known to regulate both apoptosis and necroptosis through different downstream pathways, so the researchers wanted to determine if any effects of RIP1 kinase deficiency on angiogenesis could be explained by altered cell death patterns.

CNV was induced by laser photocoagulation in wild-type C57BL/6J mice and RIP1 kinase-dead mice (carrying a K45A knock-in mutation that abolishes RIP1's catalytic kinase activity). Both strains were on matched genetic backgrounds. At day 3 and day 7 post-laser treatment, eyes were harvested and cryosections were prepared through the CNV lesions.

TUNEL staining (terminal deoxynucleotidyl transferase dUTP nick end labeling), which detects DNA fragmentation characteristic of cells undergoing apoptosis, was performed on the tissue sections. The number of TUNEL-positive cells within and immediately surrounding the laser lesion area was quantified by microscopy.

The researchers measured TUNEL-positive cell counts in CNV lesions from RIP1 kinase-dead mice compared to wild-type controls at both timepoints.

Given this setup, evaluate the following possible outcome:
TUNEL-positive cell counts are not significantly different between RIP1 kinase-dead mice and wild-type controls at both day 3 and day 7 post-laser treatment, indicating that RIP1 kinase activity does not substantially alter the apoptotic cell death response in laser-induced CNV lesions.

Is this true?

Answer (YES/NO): NO